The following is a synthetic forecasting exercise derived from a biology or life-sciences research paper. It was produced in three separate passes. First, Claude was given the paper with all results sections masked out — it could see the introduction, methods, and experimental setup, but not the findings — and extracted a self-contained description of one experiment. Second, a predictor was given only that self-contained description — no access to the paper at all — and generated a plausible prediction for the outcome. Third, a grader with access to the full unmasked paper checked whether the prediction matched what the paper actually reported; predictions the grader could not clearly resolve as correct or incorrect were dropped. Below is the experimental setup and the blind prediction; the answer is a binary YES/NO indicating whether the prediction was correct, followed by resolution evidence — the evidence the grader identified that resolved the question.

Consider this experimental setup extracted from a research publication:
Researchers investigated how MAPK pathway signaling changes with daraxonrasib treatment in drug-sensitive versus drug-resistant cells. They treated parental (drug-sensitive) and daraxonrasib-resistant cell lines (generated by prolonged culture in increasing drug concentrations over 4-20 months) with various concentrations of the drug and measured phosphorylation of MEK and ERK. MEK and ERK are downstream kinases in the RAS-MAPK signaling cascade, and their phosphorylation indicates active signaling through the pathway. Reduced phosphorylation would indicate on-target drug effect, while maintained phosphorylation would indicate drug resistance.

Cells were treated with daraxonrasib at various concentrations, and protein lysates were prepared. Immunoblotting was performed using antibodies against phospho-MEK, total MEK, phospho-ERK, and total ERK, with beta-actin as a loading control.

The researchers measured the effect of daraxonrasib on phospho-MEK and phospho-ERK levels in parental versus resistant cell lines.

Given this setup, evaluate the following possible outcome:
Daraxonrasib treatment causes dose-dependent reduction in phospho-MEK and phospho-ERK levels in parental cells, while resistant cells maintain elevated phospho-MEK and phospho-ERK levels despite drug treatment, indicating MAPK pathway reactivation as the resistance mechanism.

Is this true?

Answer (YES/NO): YES